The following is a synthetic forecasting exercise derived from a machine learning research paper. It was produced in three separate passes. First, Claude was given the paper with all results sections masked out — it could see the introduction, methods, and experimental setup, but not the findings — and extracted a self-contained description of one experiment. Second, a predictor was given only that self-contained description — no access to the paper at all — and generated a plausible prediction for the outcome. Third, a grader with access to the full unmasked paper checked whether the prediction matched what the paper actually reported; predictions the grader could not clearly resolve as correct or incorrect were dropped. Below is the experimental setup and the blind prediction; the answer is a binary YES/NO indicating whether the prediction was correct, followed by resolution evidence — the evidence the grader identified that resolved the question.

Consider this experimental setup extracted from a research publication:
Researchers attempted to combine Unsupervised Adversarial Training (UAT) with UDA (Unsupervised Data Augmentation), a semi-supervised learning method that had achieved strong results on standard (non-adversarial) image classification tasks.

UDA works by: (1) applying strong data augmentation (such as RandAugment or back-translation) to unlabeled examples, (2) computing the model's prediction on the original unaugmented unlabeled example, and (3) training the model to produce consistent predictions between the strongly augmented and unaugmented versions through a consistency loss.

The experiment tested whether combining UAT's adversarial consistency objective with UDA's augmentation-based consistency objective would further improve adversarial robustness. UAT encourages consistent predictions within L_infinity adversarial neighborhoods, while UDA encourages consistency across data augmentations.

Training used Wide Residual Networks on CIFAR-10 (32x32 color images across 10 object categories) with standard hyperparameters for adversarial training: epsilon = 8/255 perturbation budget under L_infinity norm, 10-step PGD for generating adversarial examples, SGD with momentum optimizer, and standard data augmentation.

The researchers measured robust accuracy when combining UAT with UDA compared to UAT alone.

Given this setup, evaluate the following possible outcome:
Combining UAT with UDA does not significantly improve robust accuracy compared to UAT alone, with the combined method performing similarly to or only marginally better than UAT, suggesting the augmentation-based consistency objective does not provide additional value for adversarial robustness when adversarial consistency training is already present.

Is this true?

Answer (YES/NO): YES